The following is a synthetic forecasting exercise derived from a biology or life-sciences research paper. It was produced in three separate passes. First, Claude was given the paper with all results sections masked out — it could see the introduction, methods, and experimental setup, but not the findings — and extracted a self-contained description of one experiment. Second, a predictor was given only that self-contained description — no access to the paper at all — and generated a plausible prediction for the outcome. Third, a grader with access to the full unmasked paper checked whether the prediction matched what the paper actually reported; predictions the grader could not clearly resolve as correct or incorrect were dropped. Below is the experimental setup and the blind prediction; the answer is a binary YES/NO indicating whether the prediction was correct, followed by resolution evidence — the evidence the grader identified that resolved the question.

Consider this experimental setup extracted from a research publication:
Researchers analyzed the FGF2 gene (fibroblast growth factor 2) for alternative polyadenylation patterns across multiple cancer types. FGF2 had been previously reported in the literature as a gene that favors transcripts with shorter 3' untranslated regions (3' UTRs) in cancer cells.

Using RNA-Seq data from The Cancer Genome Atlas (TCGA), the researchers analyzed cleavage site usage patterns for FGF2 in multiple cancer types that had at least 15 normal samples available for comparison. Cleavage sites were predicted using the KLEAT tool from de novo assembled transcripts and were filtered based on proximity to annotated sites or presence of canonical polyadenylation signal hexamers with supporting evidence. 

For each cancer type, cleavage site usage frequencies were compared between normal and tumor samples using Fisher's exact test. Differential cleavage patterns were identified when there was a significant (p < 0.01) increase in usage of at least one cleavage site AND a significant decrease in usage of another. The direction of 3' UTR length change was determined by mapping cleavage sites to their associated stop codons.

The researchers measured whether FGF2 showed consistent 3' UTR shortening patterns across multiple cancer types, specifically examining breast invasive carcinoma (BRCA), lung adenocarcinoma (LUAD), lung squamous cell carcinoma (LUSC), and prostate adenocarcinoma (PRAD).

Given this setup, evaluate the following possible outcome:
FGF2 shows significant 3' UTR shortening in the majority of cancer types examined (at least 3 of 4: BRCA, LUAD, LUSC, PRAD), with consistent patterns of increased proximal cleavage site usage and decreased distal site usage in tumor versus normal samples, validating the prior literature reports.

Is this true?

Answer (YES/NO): YES